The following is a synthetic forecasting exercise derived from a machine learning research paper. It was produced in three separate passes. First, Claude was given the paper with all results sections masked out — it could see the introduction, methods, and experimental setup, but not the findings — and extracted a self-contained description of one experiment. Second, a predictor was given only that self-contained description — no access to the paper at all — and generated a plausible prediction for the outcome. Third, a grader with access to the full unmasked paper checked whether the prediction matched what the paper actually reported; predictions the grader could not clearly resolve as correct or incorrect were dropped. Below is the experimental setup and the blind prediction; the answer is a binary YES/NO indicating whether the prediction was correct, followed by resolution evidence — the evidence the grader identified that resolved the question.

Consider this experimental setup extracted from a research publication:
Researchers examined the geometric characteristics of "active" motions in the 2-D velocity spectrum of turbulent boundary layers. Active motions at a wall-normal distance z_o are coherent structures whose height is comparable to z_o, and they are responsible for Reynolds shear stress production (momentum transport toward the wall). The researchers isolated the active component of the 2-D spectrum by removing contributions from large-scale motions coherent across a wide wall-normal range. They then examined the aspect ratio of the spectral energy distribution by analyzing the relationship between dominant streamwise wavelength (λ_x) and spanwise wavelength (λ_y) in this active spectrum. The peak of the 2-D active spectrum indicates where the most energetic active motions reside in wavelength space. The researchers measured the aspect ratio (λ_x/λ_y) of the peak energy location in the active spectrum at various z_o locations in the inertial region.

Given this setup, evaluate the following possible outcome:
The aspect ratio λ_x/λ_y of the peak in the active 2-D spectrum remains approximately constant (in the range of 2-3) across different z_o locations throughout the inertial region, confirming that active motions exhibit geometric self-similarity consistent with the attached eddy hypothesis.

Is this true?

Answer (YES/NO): YES